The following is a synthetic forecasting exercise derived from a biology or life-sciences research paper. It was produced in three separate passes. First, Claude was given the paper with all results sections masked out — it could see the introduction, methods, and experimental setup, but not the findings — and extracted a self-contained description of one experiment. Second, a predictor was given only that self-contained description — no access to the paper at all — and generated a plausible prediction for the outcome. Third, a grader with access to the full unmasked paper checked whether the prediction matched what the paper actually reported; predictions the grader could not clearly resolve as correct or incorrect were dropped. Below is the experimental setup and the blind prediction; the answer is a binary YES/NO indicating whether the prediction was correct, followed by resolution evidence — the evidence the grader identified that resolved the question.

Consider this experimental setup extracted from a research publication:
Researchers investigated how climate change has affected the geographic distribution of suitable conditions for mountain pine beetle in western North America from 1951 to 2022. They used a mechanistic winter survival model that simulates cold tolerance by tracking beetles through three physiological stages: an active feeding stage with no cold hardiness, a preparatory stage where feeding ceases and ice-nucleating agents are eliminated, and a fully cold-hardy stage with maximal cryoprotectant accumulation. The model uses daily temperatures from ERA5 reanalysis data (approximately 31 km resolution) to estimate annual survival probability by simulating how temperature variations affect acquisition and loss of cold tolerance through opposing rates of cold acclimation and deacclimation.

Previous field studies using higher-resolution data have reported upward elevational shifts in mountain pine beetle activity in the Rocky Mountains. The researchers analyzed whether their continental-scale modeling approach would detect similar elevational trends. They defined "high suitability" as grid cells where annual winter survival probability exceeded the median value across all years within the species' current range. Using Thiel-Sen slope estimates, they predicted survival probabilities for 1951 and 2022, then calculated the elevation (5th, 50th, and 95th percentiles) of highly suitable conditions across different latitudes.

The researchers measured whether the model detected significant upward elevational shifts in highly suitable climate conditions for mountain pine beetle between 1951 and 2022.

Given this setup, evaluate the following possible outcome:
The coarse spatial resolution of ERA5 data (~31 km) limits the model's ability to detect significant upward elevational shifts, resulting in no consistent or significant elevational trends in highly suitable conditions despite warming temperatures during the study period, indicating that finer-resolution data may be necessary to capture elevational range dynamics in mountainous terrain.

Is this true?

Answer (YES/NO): YES